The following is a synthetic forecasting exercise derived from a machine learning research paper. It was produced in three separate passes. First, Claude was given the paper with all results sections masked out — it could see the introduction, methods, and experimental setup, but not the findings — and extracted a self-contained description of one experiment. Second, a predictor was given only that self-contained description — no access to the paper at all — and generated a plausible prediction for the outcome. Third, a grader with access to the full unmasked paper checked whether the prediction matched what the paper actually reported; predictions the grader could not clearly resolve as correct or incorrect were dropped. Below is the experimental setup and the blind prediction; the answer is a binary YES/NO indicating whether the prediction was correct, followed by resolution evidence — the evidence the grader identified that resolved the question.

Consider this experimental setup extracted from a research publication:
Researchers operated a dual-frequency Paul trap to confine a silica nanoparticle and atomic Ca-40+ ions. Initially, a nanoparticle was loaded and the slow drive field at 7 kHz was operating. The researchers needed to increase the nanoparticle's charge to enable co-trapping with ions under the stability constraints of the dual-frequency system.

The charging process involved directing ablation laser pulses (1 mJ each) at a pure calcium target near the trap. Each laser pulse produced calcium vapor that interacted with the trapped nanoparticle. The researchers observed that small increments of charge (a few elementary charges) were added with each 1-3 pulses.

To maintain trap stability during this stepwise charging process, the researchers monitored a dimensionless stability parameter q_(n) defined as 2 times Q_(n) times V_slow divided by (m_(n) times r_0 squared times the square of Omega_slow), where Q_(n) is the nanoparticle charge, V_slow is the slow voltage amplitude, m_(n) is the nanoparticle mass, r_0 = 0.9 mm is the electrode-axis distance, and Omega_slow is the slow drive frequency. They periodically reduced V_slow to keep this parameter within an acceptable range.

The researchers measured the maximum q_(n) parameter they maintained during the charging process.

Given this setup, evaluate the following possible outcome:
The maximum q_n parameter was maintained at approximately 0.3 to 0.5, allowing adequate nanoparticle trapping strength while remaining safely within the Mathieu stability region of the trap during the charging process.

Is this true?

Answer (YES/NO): NO